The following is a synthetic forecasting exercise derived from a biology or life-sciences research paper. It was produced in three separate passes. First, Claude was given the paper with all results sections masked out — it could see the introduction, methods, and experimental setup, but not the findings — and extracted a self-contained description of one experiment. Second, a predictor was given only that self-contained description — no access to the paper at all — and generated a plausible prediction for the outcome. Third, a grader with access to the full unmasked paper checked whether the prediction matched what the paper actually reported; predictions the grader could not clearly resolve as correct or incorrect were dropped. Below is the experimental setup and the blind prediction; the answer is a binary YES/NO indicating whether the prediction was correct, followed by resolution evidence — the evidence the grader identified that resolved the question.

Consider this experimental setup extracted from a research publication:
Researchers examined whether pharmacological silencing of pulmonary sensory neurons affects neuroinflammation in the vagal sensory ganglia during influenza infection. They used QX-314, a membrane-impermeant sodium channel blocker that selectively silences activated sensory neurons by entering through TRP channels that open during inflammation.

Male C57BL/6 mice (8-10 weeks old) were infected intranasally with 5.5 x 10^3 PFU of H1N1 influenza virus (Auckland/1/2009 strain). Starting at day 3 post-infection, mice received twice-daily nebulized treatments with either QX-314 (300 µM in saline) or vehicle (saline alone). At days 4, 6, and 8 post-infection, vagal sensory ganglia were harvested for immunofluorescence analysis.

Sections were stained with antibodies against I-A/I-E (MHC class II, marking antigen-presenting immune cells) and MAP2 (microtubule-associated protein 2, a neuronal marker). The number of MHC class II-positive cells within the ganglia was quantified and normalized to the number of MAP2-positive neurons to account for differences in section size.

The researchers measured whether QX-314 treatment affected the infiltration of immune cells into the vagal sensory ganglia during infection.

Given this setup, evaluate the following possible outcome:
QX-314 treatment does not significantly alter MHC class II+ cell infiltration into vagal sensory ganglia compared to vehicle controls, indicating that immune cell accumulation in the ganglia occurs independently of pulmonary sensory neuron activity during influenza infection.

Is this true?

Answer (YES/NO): NO